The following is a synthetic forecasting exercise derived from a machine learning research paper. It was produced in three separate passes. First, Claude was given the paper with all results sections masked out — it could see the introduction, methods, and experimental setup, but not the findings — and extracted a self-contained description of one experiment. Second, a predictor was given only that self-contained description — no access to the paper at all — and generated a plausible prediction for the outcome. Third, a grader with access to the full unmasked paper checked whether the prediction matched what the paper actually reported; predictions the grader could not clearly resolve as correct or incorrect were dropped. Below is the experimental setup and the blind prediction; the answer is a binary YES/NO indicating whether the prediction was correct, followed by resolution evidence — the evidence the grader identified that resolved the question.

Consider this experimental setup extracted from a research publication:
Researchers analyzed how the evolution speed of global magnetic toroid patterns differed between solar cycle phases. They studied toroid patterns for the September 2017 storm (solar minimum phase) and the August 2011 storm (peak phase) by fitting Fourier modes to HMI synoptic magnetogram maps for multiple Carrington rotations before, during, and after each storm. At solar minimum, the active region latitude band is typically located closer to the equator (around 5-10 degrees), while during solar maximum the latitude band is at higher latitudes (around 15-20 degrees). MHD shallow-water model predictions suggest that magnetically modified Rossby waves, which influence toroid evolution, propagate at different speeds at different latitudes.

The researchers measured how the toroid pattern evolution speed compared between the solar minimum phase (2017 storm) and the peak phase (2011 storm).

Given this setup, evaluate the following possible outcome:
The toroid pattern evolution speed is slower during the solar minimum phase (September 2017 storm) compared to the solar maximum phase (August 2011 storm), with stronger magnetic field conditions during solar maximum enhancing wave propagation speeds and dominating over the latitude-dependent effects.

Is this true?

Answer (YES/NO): NO